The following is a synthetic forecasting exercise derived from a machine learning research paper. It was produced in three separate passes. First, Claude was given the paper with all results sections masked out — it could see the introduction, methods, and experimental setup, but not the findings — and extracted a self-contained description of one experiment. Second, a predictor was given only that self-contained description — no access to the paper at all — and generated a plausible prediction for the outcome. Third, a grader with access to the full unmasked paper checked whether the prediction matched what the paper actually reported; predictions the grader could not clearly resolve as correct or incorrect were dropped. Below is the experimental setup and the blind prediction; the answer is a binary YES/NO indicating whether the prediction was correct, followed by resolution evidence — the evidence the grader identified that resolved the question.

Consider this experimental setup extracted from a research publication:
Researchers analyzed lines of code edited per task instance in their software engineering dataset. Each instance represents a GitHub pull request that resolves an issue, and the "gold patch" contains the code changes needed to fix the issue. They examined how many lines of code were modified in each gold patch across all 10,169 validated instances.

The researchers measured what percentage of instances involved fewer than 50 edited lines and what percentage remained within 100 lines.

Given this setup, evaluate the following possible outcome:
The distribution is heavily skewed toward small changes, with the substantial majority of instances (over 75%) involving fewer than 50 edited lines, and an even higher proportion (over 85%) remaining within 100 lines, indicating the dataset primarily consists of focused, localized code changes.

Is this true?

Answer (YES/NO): NO